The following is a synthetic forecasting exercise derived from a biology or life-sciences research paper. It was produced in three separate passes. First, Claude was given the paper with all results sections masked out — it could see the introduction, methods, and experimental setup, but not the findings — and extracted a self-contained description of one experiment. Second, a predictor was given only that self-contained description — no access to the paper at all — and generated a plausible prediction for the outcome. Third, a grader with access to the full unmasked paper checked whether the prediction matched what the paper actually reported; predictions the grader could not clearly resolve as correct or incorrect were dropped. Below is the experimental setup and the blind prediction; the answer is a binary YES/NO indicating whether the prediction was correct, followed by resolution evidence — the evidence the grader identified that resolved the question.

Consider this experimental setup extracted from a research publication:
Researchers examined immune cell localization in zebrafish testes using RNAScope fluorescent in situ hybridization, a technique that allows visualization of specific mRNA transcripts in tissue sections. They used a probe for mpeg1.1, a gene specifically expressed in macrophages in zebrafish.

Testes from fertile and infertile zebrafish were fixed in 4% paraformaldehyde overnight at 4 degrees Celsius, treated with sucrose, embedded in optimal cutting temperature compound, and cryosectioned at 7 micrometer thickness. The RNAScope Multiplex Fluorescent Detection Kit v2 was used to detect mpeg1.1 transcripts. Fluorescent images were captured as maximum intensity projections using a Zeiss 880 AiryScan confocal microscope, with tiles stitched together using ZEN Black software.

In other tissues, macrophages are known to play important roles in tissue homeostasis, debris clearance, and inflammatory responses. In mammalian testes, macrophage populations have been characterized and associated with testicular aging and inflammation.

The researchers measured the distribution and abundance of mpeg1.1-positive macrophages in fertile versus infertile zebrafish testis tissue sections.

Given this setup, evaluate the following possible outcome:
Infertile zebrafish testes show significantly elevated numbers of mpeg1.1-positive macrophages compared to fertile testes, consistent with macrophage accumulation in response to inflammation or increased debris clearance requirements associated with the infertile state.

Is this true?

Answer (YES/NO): YES